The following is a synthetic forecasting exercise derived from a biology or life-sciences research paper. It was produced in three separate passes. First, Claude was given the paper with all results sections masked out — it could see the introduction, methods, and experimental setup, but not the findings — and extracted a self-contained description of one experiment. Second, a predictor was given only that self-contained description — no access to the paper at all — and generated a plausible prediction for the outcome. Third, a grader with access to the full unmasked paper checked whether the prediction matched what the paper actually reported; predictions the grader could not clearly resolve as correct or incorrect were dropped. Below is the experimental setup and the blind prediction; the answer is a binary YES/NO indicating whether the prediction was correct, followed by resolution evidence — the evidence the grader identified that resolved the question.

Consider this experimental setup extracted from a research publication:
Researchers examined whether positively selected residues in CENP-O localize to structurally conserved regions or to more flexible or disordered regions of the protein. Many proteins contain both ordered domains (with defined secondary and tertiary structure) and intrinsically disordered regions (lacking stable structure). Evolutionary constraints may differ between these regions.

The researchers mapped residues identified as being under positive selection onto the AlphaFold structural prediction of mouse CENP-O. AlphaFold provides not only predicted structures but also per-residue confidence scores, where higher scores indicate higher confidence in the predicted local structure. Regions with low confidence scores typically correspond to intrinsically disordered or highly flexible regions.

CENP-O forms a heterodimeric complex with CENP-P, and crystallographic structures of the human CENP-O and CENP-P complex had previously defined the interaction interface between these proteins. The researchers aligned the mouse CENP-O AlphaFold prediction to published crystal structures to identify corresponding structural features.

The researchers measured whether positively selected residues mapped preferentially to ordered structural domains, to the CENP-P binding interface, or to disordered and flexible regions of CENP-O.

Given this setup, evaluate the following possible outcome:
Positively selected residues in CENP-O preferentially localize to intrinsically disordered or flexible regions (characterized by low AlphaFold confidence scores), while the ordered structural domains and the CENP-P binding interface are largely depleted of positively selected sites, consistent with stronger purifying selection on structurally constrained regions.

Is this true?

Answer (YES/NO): YES